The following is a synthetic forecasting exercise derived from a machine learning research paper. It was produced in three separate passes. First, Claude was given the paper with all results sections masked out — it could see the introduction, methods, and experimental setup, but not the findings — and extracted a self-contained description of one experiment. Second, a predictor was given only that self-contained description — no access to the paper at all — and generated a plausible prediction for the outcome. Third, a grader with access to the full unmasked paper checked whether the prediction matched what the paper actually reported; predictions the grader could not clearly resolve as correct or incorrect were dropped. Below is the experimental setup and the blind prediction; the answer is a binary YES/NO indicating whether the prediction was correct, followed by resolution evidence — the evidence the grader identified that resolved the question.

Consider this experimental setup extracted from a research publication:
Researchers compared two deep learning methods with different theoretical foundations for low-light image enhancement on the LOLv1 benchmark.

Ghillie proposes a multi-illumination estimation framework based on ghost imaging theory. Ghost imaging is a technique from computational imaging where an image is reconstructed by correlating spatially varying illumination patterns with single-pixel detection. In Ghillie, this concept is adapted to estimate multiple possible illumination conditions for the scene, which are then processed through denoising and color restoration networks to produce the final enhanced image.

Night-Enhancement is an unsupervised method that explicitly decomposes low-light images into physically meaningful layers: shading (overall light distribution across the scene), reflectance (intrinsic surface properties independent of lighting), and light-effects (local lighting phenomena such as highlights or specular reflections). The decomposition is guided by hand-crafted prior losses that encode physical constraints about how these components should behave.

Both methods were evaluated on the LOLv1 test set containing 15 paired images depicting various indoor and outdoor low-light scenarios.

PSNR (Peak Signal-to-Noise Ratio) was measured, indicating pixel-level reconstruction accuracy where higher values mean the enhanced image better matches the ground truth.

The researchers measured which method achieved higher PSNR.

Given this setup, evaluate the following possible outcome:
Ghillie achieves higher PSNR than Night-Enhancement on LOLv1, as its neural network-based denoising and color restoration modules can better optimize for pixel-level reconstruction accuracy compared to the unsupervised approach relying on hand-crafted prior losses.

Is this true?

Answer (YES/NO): NO